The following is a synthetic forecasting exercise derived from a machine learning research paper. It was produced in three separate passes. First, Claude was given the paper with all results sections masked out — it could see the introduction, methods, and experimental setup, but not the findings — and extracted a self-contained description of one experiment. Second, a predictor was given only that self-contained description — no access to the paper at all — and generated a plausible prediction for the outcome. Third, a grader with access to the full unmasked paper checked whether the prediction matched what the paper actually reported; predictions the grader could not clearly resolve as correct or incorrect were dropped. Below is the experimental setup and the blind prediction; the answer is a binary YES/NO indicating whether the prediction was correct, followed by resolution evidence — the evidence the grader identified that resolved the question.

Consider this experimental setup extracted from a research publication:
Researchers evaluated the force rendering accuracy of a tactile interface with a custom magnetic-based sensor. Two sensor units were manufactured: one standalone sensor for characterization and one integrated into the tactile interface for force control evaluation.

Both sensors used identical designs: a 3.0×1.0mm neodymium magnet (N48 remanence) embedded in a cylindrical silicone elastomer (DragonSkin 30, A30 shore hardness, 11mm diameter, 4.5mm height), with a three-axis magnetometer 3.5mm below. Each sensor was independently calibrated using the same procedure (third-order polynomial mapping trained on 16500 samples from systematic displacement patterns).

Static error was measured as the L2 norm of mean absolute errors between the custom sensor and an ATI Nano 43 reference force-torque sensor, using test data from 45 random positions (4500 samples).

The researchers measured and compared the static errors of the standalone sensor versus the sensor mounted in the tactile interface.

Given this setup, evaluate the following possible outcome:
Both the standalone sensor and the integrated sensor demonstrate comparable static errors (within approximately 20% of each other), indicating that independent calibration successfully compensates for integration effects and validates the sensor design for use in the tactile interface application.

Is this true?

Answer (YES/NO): NO